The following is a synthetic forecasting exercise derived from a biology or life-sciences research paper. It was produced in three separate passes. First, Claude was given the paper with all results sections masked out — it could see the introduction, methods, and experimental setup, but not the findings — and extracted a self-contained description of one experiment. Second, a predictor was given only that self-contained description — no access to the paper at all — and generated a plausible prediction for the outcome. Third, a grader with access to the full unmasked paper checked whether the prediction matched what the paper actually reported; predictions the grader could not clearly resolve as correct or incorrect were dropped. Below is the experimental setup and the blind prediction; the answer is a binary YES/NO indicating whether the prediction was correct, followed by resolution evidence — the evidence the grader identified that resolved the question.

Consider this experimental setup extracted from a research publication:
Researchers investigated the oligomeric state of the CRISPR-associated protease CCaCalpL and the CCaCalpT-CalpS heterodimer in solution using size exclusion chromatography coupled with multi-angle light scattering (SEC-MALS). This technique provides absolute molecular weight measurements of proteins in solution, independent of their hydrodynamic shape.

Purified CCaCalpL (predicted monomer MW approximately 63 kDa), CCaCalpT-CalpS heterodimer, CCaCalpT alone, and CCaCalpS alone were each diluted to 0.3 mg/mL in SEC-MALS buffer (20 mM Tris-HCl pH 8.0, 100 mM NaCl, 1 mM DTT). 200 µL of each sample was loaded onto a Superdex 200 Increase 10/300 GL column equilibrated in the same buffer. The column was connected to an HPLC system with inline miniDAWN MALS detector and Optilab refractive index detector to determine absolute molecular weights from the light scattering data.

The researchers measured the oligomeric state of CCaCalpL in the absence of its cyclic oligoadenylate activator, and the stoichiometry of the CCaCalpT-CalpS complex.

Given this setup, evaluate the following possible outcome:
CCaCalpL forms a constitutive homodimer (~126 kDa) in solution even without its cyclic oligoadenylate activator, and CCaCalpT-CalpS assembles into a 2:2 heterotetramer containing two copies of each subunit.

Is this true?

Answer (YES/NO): NO